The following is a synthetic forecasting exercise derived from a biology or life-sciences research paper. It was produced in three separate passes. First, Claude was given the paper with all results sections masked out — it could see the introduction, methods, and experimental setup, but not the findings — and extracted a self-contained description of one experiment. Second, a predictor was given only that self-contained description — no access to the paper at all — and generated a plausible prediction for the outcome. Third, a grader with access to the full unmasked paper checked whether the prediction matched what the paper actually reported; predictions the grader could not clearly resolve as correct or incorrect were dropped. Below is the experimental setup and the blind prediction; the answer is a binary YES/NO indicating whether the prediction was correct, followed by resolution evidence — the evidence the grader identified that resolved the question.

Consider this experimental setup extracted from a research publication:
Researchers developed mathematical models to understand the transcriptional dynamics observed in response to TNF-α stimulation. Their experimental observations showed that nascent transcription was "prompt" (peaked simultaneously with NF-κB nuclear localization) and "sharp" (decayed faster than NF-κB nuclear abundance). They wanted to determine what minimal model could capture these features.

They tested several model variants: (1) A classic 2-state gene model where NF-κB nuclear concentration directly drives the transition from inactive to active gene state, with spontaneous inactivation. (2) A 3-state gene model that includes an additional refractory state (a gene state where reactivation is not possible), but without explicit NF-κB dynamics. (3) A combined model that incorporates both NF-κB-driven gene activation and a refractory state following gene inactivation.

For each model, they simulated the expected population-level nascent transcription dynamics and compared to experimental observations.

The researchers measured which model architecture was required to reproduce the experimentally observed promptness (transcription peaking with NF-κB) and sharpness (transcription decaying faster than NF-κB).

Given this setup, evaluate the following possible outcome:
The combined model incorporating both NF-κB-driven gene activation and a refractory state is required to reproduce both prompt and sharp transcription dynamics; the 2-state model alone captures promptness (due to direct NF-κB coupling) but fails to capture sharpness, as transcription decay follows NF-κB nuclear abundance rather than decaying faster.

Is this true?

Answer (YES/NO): NO